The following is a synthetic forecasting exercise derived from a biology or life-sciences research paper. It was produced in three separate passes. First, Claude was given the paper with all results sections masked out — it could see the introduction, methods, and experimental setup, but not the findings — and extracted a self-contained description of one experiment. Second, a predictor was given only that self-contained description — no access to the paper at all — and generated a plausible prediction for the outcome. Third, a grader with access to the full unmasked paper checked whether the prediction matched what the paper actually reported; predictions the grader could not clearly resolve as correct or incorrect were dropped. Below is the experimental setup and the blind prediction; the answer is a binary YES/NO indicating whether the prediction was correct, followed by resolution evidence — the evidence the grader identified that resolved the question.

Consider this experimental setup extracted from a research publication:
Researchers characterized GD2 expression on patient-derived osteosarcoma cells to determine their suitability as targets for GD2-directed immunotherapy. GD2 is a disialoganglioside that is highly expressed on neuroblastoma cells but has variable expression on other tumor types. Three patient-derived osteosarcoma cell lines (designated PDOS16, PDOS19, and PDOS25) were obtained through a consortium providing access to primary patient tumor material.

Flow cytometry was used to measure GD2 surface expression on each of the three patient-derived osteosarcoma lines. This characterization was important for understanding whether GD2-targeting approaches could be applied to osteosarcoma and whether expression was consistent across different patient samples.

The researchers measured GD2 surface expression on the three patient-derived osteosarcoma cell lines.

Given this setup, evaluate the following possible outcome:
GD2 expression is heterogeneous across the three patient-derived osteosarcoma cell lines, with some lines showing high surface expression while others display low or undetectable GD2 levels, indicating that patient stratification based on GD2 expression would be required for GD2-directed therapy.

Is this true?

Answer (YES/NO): NO